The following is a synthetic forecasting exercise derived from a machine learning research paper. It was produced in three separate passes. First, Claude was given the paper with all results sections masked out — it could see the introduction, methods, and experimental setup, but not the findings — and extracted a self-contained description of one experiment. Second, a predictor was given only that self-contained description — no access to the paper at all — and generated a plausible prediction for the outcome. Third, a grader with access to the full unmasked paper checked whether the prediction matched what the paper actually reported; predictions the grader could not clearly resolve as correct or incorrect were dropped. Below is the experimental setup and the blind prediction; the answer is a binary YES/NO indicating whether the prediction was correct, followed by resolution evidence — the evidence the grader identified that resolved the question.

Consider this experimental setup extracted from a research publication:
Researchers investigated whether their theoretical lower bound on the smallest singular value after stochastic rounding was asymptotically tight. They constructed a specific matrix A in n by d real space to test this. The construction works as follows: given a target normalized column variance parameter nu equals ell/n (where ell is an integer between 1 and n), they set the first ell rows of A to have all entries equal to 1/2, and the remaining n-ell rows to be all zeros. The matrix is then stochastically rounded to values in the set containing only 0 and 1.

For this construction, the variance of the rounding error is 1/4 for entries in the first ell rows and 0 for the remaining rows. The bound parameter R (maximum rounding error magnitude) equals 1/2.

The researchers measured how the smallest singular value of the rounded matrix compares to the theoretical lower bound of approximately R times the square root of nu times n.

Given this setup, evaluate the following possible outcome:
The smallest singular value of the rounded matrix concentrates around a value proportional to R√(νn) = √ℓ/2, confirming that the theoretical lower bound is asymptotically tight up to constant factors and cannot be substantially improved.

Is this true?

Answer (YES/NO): YES